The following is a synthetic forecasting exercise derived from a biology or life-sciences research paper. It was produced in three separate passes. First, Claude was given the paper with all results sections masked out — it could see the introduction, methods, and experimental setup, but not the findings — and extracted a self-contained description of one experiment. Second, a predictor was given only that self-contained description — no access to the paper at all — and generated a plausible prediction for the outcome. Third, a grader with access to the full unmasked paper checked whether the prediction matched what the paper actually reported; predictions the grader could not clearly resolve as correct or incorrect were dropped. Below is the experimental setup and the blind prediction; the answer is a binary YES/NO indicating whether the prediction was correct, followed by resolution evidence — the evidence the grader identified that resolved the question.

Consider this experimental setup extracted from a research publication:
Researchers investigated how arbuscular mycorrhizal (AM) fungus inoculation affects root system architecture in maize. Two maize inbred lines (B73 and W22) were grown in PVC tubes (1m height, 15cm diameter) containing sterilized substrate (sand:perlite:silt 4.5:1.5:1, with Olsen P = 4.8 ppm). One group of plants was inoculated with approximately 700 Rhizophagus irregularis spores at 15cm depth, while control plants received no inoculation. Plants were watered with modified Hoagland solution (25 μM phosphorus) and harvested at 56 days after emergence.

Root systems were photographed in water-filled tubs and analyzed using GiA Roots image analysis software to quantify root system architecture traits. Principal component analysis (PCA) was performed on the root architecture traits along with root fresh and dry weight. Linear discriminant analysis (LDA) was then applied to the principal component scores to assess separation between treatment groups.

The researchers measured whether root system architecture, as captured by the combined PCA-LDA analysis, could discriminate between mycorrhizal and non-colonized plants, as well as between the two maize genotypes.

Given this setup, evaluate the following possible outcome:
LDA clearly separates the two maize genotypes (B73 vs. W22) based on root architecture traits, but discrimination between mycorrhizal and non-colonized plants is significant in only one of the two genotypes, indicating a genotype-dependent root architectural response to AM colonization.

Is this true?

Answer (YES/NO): NO